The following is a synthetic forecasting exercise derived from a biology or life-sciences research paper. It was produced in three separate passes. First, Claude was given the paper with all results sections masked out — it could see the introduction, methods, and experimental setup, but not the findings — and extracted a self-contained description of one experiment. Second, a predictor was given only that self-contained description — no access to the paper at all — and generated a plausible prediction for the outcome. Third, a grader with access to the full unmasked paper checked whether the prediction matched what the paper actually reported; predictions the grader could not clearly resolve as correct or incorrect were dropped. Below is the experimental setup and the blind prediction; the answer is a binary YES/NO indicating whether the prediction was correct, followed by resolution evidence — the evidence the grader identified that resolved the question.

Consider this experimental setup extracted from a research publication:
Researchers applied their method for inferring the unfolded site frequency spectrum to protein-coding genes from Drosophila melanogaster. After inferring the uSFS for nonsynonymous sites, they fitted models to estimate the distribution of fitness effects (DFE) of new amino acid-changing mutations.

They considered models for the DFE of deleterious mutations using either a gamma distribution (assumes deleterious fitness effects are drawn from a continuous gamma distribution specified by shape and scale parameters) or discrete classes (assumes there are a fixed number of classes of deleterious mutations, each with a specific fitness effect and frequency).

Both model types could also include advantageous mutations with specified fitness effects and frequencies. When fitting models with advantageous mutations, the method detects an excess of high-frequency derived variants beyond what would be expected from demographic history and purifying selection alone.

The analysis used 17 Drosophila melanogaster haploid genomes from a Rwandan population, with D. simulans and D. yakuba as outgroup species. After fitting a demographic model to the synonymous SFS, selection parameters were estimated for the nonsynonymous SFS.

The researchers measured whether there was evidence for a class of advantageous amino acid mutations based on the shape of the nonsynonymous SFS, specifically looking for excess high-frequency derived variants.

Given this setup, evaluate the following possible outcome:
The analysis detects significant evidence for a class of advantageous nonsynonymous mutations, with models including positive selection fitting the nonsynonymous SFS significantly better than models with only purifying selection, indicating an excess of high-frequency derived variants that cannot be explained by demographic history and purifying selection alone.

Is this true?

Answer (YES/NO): YES